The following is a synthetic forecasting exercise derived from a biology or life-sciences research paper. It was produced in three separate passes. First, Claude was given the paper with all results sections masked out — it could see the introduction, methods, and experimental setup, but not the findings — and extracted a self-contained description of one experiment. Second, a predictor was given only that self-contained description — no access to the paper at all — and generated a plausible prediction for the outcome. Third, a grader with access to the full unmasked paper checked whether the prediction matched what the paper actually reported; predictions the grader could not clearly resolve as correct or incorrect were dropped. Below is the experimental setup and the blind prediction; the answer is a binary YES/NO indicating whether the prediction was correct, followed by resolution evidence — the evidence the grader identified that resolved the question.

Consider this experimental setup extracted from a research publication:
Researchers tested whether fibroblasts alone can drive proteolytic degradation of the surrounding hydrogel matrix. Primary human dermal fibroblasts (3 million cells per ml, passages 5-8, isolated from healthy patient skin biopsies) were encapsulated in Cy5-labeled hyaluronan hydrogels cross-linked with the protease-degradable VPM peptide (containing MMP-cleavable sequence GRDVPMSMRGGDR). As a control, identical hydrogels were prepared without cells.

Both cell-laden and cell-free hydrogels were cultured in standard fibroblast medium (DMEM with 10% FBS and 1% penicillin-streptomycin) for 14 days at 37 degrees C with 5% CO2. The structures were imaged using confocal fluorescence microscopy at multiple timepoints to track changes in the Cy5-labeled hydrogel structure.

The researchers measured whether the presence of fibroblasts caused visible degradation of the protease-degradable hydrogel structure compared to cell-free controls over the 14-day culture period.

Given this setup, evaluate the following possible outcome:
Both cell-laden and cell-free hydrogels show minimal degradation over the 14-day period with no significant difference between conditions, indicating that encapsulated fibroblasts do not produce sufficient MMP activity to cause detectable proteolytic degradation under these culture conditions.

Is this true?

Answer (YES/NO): NO